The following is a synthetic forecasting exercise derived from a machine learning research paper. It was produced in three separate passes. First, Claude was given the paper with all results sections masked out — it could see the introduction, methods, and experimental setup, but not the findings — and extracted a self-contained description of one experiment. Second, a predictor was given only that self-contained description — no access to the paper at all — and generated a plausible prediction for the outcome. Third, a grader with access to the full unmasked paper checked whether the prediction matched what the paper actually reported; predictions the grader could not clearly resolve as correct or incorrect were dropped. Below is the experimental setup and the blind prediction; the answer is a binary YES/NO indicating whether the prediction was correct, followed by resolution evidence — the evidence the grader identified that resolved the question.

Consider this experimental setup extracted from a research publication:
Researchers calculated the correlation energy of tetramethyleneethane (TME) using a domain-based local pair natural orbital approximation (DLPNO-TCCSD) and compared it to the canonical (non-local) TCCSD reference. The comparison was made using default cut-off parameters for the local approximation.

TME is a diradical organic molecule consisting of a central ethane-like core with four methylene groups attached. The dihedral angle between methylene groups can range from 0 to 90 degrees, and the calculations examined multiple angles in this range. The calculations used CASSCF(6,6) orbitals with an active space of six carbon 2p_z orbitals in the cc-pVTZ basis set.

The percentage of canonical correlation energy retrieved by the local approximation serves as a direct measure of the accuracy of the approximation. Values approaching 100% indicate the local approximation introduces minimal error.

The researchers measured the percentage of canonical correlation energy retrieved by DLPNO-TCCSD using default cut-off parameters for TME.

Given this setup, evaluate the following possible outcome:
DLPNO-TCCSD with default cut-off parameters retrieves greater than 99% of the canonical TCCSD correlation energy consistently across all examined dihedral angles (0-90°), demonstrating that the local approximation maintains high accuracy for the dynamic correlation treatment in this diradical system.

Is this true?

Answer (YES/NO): YES